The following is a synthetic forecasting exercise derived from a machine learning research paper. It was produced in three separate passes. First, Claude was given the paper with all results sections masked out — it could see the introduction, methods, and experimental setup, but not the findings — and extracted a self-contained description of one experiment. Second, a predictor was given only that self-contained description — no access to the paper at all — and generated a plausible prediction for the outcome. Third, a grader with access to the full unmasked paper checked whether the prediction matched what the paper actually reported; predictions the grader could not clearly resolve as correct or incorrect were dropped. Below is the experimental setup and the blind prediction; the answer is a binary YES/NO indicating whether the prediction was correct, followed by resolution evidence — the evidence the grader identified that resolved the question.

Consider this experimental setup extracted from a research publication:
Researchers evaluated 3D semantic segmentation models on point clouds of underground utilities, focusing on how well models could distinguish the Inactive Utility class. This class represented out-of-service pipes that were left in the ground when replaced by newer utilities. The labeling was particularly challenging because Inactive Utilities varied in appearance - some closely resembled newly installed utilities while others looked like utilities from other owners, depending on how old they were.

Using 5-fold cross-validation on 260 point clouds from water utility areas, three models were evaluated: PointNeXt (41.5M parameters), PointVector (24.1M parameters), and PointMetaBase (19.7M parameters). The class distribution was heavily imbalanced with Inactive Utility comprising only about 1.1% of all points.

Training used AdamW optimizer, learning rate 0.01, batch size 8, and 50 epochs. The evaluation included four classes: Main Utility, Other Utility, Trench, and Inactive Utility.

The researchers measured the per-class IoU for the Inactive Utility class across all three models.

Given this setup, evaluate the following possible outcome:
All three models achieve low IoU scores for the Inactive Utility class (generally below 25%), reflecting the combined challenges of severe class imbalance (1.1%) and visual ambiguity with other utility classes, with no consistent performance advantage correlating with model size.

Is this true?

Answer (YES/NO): NO